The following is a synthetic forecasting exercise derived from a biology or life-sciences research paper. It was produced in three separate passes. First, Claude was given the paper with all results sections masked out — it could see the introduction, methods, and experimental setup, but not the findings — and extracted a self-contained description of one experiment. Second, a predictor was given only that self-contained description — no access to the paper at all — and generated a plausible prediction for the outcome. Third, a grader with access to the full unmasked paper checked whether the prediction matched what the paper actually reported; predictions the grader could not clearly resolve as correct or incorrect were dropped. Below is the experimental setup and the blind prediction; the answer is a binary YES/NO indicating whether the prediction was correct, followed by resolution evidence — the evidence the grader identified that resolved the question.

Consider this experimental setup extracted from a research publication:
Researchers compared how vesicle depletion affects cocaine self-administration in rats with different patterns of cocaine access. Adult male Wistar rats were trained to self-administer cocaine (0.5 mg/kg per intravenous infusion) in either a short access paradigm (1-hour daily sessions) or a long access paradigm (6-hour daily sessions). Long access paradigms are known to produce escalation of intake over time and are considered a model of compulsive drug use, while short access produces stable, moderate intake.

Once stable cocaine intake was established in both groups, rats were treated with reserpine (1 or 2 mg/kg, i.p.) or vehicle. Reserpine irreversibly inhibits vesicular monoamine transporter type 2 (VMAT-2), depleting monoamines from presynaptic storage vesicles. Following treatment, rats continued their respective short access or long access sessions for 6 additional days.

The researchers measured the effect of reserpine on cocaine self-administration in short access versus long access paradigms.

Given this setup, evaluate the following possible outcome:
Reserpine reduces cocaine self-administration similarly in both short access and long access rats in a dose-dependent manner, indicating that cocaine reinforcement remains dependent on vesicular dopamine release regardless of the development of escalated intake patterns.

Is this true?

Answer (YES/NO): NO